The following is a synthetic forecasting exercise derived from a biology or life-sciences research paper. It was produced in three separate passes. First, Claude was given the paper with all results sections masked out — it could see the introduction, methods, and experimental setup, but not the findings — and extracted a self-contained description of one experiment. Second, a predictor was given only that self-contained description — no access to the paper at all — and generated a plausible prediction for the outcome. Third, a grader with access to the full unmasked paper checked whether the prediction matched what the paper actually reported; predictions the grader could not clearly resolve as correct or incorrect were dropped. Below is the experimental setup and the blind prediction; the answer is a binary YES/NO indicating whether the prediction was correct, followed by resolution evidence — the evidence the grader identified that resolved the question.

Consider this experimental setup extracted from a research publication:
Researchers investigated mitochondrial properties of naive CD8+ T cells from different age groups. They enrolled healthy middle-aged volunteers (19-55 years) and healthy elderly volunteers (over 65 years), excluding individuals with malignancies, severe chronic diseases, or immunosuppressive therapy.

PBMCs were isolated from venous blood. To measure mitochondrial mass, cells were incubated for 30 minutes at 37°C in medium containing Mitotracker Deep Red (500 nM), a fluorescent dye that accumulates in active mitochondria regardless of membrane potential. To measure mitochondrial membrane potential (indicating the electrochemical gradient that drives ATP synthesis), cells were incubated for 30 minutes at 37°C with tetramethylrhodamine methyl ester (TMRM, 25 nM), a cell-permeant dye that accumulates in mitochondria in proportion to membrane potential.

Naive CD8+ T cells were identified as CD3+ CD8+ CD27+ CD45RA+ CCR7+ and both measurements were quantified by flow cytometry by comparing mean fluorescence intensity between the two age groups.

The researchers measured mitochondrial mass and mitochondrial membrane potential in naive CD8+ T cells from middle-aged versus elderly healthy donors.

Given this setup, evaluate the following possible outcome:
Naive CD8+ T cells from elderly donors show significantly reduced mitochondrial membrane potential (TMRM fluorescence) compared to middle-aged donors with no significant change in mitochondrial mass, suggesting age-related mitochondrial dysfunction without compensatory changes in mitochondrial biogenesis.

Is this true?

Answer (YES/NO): NO